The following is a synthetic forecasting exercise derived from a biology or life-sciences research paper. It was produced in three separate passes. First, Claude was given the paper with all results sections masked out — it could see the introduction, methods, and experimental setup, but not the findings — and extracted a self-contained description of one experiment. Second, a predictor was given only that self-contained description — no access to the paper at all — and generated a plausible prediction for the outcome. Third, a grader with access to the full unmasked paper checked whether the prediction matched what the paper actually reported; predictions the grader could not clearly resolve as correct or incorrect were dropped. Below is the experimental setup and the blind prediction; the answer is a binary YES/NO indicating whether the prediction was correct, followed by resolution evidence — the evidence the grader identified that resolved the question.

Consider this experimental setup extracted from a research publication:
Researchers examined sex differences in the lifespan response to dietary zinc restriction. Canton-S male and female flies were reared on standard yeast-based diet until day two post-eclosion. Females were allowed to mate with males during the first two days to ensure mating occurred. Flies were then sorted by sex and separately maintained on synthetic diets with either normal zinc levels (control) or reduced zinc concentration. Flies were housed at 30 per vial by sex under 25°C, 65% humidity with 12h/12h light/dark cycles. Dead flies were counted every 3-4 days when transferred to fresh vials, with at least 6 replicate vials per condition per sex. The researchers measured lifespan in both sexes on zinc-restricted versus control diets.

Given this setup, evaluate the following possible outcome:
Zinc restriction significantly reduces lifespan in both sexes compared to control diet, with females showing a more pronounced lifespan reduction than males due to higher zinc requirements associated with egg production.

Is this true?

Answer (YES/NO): NO